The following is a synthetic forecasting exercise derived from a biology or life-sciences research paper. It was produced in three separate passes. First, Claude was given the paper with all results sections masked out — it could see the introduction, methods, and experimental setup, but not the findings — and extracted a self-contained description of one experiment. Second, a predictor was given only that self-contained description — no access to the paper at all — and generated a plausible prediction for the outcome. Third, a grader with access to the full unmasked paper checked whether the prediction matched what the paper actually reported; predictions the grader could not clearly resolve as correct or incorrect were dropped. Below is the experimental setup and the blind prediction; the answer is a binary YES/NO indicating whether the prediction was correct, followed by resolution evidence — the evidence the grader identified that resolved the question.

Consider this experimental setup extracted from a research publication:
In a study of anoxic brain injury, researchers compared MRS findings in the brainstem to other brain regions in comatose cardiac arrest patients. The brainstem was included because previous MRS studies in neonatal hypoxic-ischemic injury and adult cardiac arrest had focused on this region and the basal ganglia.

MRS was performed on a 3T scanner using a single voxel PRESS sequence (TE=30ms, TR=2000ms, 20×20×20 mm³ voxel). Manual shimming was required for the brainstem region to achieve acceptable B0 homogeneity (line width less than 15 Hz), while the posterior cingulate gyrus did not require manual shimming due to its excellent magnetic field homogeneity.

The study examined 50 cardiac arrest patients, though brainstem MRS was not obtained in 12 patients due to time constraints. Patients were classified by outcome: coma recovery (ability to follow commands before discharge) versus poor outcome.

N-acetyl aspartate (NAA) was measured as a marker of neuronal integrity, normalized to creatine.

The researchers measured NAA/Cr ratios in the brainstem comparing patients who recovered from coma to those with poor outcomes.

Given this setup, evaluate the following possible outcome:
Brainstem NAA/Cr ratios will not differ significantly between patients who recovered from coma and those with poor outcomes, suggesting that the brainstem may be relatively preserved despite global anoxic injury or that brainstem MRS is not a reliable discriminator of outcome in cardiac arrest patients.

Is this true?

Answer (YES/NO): YES